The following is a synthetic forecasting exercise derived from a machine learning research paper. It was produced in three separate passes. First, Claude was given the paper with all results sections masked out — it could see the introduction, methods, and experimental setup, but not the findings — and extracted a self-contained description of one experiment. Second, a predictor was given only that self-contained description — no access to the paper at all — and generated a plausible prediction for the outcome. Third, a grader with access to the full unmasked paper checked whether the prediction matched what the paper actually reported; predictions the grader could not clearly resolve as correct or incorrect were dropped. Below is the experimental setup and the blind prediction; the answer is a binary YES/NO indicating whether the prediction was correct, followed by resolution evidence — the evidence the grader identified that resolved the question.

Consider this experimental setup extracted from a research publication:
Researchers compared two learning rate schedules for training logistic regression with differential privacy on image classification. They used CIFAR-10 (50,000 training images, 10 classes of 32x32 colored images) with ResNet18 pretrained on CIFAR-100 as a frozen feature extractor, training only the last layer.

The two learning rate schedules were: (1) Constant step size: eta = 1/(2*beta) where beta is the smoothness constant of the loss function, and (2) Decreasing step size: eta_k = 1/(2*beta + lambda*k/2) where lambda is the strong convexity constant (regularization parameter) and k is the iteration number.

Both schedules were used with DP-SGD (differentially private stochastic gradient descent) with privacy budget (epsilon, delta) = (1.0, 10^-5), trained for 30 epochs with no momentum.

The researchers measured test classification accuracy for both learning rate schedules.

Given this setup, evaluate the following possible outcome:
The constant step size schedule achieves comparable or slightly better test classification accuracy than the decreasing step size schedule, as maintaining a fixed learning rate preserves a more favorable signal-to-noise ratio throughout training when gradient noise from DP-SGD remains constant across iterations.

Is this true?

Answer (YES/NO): YES